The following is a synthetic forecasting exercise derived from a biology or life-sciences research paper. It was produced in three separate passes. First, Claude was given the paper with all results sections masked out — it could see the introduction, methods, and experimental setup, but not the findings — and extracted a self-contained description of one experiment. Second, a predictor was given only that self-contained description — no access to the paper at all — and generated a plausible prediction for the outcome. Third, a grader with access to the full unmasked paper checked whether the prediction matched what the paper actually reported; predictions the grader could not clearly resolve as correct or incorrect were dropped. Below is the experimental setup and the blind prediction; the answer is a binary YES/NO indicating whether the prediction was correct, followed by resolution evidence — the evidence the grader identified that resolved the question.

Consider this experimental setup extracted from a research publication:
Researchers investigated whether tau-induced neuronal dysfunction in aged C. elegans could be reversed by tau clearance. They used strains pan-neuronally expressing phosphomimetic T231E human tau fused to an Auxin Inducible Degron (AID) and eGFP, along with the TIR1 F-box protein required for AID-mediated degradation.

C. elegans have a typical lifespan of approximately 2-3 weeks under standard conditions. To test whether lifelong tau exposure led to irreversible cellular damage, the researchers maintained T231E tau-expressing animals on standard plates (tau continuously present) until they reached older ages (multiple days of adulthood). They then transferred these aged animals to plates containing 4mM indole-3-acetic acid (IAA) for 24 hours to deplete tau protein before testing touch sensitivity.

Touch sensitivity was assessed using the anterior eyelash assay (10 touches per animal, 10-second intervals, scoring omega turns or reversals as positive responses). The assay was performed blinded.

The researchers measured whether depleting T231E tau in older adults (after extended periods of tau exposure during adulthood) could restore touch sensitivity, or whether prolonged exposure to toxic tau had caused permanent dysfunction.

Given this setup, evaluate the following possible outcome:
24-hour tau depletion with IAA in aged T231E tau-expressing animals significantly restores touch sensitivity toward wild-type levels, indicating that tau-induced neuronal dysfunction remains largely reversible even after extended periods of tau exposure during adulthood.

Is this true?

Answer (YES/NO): YES